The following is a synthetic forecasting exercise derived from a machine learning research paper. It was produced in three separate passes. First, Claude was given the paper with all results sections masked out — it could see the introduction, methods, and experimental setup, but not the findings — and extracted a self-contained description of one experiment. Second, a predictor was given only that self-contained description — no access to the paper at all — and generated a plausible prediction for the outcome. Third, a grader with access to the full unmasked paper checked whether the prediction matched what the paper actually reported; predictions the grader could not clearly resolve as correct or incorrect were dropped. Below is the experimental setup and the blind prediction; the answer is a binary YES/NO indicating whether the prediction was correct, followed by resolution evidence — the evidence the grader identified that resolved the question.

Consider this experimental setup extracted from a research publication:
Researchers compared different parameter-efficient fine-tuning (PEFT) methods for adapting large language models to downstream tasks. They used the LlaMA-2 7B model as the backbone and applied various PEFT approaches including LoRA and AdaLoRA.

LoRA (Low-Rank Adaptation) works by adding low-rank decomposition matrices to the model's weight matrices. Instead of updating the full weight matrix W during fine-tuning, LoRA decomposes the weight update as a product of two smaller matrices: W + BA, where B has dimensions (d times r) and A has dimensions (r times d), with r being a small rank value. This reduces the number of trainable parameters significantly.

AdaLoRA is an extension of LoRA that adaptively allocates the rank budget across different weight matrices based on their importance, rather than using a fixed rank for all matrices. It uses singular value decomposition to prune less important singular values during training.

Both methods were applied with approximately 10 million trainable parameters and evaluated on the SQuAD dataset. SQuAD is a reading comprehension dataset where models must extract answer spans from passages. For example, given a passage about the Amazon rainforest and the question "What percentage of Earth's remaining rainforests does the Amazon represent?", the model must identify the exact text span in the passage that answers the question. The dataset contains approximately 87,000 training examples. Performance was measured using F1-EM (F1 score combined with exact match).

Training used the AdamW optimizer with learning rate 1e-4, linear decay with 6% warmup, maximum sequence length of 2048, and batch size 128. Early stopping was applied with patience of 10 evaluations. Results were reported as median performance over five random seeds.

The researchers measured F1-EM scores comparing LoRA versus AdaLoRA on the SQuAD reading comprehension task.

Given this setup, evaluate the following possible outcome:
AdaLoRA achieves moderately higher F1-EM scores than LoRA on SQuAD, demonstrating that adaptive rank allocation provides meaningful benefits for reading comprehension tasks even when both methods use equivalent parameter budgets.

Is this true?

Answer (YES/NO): NO